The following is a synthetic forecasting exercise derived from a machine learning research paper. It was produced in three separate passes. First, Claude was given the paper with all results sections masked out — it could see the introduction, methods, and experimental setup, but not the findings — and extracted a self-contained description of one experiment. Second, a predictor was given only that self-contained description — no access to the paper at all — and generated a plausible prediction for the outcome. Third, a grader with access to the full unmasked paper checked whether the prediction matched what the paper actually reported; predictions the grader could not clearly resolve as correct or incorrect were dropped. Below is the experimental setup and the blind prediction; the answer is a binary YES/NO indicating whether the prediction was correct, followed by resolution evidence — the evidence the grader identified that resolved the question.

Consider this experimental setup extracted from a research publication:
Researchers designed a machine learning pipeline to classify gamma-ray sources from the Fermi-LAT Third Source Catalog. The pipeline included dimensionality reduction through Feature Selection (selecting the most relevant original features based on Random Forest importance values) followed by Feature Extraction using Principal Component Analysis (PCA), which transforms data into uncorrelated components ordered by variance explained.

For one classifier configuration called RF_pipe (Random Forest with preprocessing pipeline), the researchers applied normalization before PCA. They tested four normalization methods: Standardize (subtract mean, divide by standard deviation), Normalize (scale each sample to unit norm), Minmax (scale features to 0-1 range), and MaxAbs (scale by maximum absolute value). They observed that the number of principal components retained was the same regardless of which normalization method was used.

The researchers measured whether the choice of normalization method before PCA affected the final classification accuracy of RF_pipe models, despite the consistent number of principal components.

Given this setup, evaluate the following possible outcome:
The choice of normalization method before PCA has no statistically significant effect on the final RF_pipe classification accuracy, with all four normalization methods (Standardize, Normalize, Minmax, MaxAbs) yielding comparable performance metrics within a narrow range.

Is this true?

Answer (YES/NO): NO